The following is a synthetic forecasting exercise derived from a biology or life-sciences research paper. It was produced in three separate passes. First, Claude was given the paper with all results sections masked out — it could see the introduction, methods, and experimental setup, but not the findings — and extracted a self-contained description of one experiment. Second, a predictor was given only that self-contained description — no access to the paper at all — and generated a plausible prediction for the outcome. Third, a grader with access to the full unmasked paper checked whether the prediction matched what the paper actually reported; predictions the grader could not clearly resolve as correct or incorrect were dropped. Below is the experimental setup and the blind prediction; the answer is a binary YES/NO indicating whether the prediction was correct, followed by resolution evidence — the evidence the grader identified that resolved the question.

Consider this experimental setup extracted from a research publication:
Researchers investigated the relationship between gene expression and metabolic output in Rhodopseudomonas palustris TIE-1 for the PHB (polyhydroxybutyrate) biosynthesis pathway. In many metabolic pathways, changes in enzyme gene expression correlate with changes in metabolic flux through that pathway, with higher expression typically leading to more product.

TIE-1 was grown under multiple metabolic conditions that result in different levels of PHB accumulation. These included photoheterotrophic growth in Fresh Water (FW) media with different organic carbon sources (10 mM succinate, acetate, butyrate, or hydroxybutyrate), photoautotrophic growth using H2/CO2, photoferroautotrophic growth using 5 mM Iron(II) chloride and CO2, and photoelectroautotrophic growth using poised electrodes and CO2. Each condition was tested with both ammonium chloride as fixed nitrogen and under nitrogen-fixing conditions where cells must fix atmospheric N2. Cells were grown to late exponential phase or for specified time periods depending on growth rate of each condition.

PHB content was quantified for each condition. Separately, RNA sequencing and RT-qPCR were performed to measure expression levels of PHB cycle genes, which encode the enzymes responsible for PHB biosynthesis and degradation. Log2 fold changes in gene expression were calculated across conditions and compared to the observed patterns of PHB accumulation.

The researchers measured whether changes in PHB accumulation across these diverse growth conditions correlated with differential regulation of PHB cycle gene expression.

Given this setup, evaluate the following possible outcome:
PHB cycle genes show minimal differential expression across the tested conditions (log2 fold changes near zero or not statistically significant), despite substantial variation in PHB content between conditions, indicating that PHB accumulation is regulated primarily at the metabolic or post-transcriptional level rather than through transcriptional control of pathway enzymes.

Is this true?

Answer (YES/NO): YES